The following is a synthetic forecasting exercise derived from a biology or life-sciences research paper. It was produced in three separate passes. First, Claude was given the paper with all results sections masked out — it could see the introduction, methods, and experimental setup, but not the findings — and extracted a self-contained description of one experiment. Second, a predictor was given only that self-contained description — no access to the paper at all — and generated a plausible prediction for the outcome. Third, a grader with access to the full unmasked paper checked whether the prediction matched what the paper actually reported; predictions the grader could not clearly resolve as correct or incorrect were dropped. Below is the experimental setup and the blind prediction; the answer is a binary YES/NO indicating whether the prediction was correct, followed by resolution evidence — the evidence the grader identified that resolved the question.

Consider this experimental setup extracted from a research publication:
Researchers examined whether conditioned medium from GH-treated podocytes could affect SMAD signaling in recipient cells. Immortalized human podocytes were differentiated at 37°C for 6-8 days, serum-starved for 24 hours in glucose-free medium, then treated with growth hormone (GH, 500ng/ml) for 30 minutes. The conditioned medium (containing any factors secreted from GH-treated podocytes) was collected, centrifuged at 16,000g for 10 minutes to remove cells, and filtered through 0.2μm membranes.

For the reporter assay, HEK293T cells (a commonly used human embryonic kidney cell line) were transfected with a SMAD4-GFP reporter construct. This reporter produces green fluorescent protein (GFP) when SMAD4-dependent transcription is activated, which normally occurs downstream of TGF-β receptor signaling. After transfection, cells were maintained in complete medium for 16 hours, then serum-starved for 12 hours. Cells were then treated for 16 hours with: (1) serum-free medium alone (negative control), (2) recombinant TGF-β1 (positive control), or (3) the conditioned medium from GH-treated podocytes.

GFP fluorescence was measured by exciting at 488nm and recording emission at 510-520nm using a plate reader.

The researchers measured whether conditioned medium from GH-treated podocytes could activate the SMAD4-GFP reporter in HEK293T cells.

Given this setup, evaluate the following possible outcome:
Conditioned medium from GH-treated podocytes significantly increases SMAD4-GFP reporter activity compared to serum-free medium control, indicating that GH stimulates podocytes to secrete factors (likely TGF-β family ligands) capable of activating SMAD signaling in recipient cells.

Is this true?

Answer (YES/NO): YES